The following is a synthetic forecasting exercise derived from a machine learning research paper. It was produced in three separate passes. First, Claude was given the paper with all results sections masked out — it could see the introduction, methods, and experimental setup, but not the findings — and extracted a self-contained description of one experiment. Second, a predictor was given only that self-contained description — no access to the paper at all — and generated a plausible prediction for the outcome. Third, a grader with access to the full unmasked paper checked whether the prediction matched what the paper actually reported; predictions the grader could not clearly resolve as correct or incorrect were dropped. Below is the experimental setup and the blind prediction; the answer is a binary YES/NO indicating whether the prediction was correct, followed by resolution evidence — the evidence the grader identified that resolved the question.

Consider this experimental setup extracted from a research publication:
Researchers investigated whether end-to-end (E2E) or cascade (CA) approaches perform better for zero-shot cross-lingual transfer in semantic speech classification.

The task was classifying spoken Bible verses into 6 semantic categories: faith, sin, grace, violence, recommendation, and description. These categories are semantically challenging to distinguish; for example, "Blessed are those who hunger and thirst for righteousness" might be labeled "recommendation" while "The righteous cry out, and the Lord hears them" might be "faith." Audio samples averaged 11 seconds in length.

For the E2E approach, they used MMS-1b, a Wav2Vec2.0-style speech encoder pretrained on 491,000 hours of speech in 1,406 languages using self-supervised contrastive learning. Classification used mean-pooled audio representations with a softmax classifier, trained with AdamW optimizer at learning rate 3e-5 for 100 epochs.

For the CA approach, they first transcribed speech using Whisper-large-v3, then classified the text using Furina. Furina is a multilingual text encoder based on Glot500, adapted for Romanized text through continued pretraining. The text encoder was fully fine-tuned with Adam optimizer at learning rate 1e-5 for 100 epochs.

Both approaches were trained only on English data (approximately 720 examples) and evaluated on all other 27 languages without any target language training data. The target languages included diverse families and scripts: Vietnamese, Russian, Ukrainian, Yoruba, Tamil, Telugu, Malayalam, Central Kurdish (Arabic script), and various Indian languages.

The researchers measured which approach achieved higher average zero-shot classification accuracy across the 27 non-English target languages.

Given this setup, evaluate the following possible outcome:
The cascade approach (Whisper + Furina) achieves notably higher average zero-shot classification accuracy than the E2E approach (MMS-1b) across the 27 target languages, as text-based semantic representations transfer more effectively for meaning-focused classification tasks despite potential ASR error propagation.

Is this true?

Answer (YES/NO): YES